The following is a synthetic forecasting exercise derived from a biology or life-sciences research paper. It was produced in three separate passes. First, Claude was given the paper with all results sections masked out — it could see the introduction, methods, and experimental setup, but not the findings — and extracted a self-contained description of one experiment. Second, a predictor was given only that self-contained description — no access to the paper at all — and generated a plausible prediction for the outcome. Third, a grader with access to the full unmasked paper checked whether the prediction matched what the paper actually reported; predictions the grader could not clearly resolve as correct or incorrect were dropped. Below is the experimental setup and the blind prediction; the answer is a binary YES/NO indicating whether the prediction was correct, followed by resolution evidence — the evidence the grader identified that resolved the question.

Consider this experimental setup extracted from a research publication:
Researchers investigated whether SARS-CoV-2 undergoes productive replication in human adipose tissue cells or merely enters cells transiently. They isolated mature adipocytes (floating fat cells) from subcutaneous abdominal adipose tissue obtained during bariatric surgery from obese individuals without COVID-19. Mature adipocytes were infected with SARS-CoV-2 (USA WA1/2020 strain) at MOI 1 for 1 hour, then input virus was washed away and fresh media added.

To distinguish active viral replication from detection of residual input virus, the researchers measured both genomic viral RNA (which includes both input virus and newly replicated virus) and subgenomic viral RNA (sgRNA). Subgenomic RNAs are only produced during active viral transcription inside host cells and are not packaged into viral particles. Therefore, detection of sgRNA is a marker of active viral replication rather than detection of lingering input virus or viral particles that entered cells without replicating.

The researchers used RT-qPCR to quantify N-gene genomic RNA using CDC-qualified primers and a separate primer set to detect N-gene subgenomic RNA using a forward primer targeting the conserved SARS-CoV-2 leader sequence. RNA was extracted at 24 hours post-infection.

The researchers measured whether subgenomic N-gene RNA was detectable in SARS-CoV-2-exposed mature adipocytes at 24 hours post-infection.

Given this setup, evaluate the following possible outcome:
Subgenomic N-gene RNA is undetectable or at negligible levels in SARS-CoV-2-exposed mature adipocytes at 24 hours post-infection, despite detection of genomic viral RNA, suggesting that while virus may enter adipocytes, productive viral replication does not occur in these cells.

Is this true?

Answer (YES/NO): NO